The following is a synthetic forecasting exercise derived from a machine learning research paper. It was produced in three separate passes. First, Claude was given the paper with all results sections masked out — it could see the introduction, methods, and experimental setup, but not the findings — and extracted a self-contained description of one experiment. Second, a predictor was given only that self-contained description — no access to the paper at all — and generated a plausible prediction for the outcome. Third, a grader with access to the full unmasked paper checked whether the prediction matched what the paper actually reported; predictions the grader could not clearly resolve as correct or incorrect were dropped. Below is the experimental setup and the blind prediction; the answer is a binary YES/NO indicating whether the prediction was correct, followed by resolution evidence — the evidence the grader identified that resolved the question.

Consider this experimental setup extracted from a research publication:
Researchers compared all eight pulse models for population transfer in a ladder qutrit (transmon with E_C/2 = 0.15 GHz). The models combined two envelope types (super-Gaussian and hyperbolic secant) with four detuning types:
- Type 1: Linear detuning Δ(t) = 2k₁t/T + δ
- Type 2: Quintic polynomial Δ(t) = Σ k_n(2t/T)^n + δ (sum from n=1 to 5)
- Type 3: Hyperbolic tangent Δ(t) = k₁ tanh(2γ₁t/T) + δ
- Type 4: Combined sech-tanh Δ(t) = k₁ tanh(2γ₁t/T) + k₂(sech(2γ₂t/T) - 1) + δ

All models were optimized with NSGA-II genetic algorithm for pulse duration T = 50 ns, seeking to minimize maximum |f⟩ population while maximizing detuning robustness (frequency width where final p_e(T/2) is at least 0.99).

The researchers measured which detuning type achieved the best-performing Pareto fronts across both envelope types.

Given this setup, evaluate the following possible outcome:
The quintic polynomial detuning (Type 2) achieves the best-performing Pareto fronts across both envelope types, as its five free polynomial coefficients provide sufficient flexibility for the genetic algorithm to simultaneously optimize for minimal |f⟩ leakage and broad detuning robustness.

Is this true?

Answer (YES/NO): NO